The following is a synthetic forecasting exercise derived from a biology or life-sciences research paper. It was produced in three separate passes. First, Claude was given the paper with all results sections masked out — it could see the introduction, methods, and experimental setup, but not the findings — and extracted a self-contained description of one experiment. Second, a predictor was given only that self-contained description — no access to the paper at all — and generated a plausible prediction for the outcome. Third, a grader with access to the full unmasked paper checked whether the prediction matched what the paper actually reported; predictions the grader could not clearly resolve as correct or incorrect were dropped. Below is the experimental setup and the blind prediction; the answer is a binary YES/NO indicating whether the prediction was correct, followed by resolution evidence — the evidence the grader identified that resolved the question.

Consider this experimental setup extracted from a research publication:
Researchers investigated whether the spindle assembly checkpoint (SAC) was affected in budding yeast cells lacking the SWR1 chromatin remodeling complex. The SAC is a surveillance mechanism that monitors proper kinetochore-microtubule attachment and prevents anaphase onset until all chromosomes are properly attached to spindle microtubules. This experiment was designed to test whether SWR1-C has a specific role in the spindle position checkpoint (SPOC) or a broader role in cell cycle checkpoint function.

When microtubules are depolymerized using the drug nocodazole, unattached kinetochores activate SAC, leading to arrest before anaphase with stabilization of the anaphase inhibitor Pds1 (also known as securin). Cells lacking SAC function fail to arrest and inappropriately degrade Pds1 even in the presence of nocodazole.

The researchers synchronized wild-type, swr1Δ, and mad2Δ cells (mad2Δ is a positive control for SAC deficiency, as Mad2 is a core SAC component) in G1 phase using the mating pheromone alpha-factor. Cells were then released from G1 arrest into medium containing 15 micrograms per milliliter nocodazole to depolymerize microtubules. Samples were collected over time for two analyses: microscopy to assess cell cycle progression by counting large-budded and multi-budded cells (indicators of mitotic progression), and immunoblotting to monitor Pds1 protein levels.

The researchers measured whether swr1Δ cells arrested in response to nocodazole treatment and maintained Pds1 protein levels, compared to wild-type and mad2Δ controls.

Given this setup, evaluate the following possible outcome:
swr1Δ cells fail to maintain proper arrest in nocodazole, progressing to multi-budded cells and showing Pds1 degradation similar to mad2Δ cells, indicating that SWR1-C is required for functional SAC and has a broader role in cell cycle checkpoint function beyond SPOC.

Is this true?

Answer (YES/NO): NO